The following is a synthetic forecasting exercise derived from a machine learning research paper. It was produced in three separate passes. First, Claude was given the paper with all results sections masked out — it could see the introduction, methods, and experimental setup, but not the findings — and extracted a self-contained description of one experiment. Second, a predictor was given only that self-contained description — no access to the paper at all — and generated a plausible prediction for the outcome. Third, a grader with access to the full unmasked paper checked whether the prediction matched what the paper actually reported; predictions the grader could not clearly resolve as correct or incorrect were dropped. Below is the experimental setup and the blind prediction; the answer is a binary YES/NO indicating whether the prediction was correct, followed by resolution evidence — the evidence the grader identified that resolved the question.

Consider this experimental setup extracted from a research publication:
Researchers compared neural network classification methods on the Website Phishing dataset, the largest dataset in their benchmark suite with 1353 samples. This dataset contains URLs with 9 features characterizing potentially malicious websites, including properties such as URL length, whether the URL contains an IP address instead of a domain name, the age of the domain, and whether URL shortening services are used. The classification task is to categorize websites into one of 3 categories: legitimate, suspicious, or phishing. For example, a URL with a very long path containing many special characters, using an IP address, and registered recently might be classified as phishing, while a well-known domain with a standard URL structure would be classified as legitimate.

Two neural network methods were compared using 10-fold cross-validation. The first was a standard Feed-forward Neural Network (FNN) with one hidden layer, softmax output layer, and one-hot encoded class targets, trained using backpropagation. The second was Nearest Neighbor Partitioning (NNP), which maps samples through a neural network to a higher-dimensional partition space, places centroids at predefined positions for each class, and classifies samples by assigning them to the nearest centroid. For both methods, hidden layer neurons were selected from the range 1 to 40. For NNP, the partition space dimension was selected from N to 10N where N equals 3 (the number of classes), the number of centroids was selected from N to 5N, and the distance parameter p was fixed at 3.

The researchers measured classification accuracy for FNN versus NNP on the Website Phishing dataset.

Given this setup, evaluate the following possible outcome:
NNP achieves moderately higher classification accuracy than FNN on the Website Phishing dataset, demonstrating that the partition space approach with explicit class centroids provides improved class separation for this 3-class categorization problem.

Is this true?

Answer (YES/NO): NO